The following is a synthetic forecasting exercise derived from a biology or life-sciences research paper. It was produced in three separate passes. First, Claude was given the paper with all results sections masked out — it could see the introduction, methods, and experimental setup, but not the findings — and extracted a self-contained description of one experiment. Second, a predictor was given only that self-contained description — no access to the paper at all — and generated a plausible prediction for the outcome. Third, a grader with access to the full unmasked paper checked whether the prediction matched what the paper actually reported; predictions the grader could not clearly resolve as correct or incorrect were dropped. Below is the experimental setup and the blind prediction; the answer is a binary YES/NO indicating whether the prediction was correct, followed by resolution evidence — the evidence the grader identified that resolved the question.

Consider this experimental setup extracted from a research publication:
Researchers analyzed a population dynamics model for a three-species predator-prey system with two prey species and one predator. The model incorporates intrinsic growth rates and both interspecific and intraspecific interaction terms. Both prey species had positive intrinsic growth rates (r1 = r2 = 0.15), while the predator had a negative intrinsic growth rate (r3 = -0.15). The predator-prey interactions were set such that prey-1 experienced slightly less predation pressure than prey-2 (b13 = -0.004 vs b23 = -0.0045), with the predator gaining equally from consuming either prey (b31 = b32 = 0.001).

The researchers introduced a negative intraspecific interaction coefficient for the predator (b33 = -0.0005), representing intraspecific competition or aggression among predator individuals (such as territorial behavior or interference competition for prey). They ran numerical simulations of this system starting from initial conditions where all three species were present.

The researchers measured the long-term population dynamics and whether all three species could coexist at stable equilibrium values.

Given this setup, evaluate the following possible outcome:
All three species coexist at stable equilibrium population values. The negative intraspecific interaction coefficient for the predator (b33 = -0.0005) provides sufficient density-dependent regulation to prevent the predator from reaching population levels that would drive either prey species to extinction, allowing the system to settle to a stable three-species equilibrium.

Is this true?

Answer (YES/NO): YES